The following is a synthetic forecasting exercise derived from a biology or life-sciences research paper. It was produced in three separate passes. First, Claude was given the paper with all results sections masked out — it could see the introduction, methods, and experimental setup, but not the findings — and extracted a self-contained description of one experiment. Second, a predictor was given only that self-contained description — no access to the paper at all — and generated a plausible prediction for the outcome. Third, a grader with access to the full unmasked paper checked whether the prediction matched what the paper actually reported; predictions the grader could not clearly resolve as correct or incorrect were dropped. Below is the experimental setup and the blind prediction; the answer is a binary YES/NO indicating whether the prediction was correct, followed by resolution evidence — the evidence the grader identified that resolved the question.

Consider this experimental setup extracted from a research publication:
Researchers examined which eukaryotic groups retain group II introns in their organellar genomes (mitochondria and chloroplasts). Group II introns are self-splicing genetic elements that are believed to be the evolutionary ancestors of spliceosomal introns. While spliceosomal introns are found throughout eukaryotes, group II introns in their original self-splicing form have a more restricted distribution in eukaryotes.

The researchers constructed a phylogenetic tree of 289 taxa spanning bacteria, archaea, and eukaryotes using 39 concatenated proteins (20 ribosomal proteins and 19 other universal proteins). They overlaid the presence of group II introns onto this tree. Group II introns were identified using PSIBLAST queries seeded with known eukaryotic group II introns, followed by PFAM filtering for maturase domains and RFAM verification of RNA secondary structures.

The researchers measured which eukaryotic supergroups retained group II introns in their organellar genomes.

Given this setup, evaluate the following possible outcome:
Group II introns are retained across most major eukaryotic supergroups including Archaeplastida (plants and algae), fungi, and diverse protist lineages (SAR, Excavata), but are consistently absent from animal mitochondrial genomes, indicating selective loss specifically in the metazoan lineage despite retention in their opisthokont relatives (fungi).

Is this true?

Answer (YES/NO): NO